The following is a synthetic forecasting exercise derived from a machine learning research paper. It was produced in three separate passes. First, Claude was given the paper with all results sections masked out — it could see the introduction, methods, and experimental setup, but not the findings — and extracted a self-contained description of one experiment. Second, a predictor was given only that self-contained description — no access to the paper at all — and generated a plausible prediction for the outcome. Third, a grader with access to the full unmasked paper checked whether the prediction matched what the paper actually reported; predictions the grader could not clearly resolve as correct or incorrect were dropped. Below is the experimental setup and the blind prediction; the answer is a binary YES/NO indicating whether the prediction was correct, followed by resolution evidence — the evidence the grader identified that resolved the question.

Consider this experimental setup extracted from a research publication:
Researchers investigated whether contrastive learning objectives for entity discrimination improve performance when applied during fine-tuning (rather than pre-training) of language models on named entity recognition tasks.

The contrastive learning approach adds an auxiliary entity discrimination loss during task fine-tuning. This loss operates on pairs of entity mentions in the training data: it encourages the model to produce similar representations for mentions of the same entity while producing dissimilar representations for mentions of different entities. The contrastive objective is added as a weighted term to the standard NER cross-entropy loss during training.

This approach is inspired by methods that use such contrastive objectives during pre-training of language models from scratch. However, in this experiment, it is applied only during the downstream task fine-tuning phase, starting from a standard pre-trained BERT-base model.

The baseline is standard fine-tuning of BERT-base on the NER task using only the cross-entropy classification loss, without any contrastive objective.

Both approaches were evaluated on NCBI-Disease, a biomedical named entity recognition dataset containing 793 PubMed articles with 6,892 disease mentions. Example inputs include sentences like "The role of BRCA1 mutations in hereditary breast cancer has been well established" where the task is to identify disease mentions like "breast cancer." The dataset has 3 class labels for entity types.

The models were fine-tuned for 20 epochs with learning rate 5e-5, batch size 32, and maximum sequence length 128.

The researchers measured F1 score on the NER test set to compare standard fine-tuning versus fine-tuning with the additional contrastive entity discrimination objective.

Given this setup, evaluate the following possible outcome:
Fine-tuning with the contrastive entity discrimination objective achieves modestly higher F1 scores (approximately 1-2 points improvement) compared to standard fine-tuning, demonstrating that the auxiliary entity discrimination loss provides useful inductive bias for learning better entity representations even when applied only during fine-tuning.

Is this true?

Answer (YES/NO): NO